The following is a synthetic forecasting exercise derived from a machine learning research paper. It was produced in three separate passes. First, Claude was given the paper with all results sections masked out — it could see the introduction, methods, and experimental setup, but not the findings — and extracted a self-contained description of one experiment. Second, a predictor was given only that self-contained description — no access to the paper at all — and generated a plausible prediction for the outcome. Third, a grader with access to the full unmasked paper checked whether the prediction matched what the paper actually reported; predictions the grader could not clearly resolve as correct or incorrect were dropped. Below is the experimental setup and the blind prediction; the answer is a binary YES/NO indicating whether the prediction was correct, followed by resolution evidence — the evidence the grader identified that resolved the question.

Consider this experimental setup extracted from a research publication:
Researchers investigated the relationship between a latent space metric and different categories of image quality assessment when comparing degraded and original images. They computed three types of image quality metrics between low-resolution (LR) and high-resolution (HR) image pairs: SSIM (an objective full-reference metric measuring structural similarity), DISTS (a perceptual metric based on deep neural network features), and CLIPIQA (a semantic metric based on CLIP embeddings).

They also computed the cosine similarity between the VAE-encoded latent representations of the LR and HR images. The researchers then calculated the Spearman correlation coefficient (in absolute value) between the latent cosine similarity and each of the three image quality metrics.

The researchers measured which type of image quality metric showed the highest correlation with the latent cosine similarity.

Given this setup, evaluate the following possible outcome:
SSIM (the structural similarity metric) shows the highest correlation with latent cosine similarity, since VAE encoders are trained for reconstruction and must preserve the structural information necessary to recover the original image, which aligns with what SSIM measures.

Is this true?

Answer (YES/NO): YES